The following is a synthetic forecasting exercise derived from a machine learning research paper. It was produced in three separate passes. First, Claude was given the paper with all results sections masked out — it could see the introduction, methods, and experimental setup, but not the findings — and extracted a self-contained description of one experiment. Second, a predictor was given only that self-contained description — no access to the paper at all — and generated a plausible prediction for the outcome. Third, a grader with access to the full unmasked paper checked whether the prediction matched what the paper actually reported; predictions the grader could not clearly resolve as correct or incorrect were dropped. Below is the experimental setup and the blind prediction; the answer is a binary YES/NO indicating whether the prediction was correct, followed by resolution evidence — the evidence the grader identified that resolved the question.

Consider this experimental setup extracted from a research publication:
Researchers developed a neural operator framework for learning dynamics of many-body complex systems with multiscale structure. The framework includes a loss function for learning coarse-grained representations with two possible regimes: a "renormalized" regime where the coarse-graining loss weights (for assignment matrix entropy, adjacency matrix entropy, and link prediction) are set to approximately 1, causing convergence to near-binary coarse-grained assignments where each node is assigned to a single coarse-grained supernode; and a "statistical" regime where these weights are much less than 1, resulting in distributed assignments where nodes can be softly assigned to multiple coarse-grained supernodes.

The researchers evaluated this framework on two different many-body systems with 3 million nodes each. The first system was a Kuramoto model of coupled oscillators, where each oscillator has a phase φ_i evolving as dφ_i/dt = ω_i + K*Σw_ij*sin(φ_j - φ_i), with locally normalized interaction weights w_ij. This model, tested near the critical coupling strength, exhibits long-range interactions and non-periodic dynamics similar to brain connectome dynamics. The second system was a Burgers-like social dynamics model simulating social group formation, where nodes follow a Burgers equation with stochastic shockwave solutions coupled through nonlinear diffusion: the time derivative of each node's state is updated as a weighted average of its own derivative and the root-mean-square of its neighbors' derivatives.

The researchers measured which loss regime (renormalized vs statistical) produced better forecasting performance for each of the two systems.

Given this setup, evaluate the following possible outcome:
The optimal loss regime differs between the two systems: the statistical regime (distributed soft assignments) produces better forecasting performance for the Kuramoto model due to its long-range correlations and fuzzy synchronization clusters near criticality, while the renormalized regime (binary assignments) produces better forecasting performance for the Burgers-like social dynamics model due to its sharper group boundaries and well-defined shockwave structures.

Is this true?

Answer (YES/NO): NO